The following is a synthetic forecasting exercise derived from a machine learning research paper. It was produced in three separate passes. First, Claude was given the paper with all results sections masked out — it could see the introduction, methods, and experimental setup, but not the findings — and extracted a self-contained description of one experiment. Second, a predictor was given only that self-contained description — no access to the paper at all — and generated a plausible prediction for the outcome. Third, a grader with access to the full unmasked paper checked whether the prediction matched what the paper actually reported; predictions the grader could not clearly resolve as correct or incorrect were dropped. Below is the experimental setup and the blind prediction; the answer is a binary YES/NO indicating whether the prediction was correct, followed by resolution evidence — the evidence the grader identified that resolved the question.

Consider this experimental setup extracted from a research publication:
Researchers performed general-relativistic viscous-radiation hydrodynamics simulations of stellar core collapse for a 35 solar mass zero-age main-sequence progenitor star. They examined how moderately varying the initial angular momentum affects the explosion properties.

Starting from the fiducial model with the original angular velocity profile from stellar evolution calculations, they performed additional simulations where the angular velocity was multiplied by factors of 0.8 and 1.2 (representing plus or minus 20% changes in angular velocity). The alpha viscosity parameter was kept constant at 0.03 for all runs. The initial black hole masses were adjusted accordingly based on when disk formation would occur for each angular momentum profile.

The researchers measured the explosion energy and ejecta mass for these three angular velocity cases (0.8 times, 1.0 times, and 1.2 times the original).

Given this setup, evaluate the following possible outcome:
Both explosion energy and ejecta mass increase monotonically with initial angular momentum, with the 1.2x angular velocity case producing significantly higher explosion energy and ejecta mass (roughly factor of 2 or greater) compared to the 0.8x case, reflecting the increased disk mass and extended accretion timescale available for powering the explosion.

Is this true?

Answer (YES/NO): NO